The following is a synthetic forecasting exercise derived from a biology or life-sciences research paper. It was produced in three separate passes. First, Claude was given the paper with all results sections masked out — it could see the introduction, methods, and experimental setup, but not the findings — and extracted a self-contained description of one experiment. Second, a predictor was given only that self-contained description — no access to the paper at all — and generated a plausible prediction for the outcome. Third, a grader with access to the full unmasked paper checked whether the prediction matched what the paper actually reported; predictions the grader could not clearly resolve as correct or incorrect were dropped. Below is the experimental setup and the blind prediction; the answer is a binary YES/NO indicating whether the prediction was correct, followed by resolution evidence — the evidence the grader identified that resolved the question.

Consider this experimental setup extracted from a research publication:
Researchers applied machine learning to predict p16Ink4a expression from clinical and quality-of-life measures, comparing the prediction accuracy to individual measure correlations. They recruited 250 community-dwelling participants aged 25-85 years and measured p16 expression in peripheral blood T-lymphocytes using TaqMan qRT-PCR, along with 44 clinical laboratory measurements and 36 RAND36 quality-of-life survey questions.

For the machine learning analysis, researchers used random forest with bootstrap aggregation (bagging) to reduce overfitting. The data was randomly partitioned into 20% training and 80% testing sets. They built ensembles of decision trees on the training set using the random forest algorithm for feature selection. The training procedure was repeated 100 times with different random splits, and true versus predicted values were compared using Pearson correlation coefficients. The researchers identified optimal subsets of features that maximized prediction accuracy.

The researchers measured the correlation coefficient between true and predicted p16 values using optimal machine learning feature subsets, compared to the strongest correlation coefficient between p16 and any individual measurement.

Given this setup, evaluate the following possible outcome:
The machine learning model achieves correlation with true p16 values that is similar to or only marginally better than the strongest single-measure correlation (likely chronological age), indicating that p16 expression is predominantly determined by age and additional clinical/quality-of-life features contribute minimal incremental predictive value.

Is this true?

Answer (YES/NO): NO